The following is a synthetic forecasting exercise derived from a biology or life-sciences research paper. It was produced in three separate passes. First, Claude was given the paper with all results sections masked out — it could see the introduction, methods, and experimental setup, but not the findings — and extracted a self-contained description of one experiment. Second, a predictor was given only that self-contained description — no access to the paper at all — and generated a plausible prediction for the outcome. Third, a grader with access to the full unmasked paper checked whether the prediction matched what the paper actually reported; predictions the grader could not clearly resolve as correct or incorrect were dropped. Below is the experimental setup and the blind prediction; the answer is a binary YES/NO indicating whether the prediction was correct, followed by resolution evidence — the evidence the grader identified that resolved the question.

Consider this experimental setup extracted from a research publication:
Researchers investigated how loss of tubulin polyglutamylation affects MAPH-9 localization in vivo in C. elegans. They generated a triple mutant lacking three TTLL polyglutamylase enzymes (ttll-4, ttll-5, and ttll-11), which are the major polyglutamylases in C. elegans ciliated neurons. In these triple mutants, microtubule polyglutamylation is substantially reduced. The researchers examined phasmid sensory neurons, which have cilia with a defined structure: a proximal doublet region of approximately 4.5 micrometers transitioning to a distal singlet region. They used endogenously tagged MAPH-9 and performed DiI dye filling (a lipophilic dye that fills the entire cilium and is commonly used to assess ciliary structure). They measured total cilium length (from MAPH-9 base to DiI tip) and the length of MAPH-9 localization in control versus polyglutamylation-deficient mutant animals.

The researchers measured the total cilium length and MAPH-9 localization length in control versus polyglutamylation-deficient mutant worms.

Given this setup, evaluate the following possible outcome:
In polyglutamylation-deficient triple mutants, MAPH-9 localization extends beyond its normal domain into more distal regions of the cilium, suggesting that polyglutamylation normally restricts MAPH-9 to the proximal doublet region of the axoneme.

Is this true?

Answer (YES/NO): NO